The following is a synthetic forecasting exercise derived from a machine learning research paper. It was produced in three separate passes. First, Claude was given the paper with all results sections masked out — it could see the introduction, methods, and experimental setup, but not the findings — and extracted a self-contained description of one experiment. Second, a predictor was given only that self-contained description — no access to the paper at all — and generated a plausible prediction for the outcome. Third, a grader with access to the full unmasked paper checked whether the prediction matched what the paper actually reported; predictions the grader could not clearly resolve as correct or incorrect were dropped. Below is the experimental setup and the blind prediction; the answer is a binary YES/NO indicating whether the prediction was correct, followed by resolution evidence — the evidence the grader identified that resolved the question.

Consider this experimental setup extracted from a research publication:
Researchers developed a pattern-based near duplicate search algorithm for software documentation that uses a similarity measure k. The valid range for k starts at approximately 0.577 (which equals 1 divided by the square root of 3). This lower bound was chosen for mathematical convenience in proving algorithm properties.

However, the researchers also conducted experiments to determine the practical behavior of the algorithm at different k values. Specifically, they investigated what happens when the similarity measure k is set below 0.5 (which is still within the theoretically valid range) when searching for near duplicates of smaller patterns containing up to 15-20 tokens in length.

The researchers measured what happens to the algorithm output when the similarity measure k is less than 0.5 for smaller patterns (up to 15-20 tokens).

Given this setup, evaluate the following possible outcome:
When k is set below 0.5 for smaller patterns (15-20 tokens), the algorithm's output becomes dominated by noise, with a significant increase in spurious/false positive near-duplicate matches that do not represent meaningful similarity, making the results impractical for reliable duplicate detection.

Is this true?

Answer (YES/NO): YES